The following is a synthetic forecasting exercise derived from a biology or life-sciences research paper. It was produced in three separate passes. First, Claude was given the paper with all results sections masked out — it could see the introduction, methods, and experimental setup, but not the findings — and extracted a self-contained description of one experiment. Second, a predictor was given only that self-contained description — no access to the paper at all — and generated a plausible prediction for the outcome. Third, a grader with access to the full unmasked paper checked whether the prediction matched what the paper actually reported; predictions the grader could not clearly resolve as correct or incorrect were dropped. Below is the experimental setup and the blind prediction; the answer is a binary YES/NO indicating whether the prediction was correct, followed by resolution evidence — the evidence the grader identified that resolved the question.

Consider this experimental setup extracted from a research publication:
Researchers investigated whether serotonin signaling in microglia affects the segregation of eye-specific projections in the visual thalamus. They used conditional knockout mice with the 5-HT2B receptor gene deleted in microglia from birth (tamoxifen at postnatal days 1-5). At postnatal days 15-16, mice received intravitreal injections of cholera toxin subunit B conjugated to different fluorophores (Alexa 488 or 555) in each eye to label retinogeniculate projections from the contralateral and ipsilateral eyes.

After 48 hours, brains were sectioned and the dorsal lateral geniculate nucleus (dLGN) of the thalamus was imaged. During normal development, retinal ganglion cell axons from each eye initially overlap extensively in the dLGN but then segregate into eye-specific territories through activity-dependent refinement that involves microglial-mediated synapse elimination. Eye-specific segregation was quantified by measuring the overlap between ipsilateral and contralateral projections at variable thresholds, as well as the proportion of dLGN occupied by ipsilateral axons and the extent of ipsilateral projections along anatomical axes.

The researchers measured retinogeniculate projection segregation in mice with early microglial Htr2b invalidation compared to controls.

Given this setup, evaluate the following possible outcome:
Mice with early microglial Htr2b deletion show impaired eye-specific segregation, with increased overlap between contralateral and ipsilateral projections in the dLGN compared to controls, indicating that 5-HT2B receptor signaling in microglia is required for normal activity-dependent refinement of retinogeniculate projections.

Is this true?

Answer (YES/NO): YES